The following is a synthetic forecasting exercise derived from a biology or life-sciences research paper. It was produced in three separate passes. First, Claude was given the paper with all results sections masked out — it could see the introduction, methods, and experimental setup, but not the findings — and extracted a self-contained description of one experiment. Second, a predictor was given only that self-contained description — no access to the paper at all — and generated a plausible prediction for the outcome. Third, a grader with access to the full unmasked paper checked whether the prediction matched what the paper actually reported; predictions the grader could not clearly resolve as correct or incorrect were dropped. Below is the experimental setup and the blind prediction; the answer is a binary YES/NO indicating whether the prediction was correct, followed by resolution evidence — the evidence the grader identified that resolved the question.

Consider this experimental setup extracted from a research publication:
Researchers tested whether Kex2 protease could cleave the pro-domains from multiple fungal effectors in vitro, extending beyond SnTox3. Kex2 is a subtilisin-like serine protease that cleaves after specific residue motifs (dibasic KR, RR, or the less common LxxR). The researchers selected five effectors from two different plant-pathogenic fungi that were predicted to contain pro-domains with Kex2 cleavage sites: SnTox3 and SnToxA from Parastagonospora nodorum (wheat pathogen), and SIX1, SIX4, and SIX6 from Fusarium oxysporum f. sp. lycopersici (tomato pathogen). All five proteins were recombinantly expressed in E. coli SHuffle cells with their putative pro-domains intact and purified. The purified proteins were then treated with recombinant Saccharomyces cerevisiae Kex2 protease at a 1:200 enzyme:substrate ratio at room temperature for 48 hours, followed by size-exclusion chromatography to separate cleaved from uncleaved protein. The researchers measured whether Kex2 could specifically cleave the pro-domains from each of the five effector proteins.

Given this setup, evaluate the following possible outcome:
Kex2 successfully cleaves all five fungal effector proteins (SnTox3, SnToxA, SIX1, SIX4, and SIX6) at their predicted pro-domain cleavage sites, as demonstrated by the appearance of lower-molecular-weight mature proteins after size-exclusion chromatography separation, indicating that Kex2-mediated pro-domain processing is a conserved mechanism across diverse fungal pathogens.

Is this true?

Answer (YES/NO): YES